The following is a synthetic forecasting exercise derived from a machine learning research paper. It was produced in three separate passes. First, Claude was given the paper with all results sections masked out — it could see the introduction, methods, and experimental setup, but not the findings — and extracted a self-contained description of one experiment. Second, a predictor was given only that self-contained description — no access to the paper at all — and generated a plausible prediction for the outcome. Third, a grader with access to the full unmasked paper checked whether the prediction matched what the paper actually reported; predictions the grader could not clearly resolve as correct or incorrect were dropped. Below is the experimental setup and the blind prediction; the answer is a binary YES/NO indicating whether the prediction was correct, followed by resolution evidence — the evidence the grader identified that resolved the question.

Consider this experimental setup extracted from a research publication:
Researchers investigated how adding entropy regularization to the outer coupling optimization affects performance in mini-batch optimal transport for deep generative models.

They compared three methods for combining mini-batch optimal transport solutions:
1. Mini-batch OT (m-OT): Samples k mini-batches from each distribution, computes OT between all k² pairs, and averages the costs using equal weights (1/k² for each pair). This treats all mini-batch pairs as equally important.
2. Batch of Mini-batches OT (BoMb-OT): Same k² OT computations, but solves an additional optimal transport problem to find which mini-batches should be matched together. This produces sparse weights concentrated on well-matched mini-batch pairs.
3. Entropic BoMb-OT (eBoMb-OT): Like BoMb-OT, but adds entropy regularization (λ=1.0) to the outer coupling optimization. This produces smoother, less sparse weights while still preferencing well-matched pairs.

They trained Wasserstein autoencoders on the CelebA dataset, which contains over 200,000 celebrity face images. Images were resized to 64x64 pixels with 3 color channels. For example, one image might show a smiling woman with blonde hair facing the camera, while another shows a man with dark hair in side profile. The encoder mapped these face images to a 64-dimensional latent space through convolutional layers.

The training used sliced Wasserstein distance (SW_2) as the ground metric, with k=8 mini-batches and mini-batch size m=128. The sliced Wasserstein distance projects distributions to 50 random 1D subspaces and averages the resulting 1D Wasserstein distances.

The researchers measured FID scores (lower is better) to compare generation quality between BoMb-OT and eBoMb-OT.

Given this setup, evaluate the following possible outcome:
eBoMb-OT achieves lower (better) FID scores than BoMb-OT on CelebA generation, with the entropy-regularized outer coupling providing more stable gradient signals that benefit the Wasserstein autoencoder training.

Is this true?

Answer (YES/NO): YES